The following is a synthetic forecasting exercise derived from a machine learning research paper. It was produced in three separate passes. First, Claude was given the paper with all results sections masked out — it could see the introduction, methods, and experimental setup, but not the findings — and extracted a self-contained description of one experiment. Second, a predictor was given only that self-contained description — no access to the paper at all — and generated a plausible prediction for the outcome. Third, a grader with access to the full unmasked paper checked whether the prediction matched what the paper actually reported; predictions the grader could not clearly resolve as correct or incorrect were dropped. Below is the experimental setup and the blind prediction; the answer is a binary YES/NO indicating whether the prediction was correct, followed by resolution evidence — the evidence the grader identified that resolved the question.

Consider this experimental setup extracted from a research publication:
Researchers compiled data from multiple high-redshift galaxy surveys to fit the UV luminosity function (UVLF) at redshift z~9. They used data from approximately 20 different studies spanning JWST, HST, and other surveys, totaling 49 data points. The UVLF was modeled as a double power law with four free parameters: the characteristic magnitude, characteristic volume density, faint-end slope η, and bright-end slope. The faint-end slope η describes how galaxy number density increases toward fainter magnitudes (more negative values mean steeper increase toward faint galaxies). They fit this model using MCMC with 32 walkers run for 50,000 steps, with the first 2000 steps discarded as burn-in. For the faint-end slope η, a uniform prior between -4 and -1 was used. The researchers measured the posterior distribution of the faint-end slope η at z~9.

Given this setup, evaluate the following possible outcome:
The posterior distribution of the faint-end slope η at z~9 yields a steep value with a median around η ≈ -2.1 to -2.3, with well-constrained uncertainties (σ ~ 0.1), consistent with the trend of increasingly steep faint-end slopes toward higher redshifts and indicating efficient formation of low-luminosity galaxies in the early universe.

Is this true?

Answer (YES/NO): NO